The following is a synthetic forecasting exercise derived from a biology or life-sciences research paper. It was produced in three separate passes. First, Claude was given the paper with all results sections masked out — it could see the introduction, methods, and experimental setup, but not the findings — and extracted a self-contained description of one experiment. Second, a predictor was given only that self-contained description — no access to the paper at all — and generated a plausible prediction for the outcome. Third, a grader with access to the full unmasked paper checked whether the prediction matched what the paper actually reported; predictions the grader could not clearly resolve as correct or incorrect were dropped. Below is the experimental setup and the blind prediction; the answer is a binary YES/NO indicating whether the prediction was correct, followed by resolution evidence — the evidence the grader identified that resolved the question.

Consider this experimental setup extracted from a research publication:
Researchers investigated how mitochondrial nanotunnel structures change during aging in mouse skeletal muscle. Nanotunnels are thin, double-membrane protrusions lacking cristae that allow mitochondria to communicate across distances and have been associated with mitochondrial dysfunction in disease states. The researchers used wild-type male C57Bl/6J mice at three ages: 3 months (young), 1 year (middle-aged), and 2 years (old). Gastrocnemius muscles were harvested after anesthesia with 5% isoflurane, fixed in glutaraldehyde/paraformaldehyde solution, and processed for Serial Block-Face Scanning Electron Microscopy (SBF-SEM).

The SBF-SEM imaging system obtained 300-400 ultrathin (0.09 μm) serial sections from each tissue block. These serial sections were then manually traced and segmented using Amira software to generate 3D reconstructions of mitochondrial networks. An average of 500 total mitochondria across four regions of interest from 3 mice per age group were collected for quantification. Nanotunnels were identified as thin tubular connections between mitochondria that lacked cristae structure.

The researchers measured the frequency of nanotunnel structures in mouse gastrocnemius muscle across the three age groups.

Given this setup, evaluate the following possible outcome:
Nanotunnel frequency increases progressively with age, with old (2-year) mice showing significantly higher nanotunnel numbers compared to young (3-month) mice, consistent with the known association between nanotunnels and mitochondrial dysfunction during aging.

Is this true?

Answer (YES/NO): NO